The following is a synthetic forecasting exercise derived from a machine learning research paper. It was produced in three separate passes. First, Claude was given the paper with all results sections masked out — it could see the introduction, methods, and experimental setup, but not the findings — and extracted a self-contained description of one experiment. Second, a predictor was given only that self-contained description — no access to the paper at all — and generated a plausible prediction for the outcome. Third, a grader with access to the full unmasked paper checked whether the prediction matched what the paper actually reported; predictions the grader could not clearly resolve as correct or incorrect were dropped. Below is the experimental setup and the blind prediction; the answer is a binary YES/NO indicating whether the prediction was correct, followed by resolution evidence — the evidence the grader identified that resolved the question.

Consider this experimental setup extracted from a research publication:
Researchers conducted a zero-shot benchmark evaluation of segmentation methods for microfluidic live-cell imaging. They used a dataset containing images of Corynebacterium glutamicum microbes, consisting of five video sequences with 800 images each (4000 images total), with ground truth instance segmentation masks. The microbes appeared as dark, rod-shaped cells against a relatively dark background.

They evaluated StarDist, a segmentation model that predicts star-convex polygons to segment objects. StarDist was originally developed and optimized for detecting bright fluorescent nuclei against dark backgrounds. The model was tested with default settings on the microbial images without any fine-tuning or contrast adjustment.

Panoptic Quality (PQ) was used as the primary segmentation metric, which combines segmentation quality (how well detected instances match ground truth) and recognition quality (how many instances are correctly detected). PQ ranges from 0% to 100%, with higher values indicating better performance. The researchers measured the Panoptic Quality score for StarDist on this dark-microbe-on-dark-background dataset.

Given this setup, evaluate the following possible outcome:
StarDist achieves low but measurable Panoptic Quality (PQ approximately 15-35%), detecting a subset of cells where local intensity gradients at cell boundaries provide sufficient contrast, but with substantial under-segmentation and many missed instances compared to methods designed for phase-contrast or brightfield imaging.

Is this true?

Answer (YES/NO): NO